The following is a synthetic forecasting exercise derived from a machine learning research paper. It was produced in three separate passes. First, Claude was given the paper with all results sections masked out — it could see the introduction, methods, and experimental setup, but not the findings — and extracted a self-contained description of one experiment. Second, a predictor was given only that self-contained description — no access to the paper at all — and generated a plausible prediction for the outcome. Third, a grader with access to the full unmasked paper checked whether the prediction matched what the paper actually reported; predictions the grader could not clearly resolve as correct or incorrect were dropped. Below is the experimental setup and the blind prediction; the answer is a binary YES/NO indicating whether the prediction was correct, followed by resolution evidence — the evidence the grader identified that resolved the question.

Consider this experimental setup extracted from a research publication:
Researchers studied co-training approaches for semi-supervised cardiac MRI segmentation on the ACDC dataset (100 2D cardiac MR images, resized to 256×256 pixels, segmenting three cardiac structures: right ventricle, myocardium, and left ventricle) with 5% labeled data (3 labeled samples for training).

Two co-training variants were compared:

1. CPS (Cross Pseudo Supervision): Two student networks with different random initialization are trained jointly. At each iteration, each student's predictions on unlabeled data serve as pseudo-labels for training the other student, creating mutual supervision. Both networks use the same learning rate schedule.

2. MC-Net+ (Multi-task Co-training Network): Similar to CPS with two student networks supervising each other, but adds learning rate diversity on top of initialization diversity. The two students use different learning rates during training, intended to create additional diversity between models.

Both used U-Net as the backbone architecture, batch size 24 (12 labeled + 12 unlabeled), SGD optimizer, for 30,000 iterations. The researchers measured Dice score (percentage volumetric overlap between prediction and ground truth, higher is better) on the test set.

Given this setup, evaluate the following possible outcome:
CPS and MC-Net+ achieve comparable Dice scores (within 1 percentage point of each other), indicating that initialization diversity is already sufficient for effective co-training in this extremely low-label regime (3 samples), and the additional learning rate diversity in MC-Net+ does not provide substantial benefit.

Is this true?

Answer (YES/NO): NO